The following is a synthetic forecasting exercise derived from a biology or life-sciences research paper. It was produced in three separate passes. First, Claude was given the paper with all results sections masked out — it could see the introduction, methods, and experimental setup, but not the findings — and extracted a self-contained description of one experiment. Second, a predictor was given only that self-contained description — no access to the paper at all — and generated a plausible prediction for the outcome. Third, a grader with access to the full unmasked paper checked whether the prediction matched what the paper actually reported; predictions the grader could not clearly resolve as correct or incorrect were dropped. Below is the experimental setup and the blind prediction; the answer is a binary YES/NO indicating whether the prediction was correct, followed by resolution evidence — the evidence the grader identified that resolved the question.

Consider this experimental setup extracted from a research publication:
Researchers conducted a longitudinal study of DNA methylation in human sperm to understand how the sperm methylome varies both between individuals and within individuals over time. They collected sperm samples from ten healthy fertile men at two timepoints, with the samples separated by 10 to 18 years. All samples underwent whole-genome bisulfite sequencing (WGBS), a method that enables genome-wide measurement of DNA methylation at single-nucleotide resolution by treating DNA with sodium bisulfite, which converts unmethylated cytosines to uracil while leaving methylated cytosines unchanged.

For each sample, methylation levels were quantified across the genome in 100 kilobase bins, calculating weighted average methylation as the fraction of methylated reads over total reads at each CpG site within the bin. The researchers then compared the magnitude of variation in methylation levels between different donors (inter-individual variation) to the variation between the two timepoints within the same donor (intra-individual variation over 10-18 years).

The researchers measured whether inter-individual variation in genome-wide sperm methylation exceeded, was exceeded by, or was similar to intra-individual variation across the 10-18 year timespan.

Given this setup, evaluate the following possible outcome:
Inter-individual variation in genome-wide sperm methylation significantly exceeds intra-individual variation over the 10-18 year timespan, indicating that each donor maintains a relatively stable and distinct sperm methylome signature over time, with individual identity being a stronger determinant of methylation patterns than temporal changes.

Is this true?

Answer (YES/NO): YES